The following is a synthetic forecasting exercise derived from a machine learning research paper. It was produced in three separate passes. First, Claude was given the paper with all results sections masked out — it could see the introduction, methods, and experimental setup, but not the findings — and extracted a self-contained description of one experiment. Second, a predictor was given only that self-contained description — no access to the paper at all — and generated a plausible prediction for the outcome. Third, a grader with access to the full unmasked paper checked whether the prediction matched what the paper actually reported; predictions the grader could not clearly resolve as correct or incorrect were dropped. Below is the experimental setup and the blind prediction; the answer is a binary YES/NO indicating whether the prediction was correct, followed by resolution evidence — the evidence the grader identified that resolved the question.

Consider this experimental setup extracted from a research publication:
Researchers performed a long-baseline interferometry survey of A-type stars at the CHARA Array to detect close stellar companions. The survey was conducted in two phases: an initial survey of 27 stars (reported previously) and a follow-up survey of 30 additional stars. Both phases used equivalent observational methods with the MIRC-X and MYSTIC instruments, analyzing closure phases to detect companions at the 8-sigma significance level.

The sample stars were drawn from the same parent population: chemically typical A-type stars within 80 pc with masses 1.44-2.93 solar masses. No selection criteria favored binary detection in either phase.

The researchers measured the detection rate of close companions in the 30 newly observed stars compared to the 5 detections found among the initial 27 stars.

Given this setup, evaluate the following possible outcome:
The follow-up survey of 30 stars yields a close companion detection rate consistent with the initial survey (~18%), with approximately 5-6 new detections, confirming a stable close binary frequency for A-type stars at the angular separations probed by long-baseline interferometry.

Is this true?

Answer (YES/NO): NO